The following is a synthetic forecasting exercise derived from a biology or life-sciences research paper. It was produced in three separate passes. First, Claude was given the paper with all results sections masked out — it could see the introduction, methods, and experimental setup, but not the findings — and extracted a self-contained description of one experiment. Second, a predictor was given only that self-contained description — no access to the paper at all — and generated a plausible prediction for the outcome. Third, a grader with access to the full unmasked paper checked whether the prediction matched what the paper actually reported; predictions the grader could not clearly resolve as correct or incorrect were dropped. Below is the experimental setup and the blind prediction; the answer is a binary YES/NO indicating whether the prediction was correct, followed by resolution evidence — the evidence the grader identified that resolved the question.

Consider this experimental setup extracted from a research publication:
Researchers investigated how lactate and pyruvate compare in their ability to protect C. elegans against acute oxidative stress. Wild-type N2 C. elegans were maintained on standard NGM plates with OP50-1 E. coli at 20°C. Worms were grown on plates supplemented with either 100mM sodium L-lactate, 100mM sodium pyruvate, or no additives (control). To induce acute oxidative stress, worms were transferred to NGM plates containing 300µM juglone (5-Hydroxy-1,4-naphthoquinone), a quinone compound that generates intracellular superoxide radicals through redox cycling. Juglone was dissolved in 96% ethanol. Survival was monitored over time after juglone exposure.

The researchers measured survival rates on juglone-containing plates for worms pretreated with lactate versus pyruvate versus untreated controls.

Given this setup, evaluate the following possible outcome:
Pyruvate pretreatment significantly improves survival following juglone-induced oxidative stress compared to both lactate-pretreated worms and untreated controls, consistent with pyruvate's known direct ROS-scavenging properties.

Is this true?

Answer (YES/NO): NO